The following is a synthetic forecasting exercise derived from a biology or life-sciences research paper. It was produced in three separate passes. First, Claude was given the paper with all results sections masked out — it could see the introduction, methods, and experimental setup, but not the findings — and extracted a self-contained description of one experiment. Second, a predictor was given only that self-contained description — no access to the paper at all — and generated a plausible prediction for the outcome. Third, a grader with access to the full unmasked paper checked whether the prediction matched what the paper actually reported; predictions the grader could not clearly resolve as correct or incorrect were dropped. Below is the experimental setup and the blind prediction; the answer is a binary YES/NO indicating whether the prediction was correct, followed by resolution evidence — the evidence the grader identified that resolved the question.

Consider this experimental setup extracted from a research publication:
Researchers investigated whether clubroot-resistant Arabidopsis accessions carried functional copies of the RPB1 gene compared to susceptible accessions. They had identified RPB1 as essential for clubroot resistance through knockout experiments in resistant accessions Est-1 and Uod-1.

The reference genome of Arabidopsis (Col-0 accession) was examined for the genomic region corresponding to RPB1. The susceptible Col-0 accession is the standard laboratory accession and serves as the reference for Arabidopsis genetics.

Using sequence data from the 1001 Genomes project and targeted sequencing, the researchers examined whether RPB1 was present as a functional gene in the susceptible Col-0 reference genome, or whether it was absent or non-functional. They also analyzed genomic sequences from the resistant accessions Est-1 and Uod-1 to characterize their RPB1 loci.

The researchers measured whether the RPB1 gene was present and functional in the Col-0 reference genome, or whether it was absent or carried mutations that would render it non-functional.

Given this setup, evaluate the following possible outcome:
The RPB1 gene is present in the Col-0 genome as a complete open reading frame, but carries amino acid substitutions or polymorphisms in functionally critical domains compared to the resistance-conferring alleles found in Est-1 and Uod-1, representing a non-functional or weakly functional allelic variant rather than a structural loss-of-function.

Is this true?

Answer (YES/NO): NO